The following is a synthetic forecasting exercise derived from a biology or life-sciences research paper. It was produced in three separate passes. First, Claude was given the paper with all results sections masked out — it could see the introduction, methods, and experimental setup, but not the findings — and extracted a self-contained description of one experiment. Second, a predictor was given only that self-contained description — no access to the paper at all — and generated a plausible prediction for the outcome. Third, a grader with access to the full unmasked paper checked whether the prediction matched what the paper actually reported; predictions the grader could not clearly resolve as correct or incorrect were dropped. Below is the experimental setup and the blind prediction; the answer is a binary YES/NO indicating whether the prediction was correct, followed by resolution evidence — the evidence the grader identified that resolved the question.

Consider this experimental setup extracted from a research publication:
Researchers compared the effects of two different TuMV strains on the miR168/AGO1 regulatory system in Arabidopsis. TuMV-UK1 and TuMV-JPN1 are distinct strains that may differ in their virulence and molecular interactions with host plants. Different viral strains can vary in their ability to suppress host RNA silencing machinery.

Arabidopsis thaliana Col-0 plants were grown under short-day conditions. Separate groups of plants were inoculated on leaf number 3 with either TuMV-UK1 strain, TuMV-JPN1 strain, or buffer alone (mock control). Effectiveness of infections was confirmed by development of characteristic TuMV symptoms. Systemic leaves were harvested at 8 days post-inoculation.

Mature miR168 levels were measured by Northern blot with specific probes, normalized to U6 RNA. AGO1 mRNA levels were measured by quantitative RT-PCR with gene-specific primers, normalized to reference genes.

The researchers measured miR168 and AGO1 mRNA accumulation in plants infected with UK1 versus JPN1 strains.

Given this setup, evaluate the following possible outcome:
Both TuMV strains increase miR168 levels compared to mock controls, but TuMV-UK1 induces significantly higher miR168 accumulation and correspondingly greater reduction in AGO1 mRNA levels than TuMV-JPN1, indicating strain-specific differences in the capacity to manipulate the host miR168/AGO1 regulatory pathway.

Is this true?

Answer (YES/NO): NO